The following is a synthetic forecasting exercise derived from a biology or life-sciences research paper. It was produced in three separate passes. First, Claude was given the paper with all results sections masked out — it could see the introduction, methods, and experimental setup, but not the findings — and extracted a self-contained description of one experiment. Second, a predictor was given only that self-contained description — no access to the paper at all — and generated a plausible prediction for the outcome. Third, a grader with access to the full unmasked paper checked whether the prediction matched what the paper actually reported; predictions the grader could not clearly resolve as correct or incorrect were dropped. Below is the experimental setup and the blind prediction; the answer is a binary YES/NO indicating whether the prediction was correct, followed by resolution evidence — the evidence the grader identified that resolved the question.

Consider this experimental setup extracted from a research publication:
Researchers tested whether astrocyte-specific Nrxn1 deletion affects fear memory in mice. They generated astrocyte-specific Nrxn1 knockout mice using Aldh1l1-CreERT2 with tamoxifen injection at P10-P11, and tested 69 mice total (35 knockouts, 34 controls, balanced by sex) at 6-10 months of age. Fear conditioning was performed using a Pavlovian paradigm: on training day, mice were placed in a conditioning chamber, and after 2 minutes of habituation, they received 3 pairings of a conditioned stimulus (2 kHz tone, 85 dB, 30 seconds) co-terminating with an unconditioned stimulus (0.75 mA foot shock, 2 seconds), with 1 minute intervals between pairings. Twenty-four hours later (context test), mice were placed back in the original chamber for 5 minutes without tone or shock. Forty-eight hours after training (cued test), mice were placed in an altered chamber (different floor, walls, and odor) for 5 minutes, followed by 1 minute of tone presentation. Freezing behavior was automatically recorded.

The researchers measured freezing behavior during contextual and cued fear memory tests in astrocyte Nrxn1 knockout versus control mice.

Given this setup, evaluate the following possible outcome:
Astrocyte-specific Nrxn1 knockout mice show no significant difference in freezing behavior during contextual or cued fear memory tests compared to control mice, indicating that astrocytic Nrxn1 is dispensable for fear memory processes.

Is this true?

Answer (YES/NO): NO